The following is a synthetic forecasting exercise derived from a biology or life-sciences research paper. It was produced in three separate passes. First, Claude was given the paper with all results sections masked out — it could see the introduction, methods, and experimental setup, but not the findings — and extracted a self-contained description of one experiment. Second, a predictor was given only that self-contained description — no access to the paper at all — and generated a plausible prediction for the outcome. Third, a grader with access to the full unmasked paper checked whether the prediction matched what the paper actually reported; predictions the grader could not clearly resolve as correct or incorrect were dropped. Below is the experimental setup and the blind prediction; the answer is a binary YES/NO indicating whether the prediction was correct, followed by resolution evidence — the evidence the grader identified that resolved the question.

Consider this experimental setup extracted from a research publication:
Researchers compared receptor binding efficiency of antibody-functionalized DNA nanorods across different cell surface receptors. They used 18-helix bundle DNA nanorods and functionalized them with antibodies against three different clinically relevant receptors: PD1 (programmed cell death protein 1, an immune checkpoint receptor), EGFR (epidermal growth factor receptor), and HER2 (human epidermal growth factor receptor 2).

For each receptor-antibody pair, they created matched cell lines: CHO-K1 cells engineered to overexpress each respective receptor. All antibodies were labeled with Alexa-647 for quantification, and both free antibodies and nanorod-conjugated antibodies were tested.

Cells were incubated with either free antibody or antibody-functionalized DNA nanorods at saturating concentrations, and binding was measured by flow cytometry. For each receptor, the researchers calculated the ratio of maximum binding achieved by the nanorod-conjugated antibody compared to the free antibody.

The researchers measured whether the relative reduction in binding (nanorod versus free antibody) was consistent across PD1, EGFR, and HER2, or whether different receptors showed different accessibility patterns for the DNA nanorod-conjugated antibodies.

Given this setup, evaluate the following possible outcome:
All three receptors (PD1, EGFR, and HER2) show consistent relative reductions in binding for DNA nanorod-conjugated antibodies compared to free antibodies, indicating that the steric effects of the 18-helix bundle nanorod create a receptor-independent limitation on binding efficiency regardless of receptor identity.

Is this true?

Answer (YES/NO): YES